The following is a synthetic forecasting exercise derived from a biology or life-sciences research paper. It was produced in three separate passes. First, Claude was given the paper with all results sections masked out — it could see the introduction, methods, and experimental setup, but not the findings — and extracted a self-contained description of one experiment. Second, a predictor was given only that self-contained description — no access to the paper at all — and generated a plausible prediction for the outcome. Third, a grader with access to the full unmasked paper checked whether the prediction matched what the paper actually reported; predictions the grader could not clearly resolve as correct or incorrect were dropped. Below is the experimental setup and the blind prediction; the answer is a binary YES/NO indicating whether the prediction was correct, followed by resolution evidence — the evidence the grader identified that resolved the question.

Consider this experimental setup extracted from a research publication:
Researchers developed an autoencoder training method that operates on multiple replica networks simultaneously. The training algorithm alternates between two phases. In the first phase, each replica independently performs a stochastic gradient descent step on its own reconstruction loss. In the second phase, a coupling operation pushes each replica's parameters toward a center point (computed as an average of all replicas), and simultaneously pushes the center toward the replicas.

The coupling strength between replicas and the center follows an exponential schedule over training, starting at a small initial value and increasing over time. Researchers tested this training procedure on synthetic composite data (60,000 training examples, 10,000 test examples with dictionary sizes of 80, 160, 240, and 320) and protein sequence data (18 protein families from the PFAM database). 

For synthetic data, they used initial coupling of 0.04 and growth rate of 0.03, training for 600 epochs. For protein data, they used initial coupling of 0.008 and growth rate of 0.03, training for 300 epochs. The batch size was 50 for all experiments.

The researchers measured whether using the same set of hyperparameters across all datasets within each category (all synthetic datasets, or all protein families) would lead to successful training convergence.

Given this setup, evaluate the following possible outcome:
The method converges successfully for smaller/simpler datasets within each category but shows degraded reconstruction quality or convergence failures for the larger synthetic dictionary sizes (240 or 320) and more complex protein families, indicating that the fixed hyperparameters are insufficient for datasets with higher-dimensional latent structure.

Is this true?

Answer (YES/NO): NO